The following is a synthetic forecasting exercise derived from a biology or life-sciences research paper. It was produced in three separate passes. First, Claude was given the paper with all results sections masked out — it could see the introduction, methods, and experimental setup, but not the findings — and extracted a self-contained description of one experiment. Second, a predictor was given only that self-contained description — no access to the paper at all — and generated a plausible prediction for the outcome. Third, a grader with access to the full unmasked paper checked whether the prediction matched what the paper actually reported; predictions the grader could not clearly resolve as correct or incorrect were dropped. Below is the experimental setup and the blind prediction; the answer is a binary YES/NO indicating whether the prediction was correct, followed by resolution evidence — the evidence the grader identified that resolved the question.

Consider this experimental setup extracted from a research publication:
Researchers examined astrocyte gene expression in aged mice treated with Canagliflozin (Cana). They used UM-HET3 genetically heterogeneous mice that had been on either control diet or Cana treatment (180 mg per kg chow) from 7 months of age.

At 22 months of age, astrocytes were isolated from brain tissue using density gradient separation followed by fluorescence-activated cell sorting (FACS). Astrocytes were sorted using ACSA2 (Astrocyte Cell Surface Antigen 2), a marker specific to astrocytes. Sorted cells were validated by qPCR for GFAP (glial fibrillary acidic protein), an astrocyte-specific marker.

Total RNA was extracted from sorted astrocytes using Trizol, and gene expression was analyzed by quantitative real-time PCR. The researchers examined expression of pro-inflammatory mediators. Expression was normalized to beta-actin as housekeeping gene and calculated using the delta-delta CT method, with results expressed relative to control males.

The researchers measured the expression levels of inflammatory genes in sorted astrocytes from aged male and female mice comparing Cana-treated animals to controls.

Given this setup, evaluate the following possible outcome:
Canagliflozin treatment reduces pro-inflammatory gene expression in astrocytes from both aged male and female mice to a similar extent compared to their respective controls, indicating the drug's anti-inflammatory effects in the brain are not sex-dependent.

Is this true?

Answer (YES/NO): NO